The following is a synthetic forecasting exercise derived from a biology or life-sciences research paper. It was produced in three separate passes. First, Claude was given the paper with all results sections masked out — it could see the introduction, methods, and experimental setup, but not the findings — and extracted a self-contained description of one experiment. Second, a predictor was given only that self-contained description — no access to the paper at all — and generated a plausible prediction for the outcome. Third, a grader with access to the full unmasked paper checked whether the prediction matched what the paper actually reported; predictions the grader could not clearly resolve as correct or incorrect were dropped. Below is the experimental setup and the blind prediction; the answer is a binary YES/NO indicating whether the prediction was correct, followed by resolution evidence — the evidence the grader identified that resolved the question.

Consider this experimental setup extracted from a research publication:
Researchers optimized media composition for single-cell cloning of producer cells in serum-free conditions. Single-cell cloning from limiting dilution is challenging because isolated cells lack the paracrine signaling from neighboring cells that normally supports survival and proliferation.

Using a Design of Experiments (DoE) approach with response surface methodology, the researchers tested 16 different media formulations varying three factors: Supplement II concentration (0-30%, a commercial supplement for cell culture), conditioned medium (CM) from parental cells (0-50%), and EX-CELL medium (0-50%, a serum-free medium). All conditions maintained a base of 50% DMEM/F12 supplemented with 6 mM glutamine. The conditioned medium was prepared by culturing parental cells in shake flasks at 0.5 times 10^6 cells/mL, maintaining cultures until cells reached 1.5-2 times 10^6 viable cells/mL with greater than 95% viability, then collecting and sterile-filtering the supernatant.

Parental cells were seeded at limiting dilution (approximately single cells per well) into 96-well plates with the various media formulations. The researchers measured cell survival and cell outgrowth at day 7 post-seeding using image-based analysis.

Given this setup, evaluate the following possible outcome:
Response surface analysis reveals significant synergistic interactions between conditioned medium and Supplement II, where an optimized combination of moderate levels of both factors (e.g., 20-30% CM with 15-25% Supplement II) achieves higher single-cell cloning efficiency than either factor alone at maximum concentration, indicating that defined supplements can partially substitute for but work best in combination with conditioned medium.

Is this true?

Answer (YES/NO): NO